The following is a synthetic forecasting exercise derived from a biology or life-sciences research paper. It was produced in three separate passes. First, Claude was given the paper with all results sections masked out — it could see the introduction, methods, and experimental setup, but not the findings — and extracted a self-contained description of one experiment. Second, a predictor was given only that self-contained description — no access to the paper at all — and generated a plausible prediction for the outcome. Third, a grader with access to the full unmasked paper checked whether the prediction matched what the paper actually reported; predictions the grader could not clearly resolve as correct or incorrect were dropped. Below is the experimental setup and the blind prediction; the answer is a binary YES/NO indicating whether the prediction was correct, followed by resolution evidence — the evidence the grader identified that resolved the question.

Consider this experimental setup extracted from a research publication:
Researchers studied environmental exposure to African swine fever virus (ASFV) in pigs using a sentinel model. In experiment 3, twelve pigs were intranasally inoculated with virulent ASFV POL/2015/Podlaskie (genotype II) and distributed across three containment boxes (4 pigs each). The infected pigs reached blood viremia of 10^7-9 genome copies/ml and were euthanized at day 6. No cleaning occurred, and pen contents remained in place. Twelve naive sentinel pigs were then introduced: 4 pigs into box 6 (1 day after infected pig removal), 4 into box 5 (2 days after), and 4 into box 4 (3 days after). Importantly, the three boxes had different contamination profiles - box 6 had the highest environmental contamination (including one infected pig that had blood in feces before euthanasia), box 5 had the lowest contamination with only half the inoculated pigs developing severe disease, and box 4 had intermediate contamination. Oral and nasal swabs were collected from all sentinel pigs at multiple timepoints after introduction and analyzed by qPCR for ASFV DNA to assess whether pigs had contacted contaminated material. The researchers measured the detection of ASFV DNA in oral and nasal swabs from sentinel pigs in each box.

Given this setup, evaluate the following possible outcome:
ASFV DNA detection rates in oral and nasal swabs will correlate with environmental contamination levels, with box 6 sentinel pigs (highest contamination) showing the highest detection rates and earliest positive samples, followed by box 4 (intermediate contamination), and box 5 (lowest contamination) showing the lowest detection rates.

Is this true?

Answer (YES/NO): YES